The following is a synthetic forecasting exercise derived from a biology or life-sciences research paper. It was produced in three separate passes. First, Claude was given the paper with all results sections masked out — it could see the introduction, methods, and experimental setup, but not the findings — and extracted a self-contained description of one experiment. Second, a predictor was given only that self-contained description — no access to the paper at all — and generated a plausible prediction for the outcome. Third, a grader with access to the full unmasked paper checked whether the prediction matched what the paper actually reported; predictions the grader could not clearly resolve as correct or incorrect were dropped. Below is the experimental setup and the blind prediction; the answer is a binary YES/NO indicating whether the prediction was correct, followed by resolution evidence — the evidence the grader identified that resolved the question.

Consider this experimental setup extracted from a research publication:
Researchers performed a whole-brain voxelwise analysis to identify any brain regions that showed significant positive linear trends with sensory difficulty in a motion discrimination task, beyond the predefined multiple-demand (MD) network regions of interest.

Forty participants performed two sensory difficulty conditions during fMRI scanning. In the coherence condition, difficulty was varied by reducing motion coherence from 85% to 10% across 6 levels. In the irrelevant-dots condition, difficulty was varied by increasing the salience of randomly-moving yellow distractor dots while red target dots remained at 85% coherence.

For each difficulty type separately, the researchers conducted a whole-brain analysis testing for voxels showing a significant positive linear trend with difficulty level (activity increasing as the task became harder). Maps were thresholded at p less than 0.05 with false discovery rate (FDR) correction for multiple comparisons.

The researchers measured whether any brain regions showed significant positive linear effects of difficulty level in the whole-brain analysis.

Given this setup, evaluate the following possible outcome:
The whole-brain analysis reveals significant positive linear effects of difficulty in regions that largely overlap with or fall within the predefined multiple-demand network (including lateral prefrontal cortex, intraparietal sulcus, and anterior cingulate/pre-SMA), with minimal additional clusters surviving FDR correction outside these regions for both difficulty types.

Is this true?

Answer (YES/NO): NO